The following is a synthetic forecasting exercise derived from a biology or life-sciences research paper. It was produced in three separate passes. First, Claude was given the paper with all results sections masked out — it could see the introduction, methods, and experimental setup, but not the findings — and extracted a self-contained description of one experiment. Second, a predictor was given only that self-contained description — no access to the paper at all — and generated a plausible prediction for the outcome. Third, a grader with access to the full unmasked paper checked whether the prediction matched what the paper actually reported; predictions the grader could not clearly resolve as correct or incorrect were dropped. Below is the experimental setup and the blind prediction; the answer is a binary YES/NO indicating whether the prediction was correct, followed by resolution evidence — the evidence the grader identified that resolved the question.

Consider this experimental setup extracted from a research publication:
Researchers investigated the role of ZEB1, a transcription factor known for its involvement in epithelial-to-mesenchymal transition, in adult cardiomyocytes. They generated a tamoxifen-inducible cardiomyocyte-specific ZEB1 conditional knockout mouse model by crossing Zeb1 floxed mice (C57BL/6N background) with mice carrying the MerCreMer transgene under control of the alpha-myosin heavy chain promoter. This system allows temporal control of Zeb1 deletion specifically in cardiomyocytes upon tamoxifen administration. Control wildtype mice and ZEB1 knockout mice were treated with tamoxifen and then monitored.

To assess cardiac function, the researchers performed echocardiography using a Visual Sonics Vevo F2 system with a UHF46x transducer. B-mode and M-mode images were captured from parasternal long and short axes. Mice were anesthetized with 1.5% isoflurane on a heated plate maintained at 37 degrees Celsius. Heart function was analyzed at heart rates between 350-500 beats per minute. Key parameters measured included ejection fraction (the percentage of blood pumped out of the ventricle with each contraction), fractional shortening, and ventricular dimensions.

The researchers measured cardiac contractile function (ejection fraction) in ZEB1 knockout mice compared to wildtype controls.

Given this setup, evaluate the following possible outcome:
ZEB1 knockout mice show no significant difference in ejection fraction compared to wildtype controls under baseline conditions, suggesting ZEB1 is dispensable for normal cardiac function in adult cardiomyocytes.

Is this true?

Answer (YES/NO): NO